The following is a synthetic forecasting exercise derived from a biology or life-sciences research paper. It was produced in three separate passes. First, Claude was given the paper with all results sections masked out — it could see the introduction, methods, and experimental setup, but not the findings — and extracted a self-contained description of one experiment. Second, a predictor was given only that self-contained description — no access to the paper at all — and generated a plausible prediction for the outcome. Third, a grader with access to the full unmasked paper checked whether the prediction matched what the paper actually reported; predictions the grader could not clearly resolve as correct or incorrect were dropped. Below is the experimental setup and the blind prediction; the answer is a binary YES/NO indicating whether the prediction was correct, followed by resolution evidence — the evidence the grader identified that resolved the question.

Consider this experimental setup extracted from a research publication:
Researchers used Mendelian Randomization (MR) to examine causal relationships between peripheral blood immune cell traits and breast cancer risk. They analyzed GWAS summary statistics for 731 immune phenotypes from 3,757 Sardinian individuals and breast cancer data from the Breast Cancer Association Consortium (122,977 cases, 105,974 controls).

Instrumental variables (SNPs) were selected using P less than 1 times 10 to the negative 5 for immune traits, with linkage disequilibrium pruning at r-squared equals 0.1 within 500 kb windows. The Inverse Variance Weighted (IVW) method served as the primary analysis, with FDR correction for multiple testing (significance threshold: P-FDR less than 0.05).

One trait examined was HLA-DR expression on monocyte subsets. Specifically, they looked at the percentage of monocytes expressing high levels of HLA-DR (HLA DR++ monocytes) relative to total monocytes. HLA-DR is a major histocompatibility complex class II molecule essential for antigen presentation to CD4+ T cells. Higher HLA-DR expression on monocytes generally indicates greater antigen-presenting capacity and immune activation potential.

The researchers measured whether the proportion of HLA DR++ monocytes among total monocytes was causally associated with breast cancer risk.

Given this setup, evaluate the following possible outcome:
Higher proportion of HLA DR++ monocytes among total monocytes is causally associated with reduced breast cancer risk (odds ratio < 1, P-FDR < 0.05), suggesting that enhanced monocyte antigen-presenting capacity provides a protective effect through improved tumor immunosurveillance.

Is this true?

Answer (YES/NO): NO